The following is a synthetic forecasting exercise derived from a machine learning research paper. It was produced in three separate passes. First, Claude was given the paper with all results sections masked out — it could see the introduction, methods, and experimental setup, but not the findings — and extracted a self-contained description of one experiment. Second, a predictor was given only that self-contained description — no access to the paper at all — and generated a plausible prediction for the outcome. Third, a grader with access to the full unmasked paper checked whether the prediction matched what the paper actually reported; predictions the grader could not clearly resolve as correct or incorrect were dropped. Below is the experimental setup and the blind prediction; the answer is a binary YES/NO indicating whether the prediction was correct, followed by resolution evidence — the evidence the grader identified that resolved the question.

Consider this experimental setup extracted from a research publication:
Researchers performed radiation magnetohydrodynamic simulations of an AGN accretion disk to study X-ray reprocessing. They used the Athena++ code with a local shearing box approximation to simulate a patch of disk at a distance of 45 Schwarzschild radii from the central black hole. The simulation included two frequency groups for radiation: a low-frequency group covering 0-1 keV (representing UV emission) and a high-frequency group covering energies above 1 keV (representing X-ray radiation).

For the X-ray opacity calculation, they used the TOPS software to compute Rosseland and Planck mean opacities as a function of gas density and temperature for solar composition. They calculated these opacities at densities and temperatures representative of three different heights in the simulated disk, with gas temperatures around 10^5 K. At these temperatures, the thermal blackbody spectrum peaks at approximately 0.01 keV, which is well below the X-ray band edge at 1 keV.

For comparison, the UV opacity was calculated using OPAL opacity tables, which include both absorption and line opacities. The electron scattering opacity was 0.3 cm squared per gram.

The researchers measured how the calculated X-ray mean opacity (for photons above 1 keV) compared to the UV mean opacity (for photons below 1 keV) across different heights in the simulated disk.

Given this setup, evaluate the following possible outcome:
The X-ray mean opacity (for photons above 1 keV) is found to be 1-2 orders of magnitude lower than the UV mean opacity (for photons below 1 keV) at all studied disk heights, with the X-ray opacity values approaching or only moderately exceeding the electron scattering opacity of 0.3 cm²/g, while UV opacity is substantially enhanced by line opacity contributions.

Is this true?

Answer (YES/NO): NO